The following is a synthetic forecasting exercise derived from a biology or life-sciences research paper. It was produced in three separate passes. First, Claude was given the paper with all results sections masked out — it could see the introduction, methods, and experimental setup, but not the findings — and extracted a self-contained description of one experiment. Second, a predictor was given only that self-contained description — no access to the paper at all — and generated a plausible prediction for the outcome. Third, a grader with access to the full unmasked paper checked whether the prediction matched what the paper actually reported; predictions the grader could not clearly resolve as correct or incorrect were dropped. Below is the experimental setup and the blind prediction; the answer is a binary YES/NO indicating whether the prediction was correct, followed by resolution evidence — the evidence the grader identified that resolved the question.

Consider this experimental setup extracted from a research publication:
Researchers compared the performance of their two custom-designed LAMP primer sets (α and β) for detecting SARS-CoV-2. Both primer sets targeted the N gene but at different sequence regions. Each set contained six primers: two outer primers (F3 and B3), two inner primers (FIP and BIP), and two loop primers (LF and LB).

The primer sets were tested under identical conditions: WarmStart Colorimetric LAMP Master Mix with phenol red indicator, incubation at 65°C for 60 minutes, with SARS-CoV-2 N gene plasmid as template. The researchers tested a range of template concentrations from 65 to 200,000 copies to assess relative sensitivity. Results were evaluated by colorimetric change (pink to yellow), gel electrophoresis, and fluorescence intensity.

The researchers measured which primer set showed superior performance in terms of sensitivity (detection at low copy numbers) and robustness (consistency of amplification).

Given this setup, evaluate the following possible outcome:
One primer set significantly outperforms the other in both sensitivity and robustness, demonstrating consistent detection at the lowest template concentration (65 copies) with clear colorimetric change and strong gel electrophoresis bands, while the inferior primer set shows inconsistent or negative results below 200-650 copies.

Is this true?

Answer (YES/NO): NO